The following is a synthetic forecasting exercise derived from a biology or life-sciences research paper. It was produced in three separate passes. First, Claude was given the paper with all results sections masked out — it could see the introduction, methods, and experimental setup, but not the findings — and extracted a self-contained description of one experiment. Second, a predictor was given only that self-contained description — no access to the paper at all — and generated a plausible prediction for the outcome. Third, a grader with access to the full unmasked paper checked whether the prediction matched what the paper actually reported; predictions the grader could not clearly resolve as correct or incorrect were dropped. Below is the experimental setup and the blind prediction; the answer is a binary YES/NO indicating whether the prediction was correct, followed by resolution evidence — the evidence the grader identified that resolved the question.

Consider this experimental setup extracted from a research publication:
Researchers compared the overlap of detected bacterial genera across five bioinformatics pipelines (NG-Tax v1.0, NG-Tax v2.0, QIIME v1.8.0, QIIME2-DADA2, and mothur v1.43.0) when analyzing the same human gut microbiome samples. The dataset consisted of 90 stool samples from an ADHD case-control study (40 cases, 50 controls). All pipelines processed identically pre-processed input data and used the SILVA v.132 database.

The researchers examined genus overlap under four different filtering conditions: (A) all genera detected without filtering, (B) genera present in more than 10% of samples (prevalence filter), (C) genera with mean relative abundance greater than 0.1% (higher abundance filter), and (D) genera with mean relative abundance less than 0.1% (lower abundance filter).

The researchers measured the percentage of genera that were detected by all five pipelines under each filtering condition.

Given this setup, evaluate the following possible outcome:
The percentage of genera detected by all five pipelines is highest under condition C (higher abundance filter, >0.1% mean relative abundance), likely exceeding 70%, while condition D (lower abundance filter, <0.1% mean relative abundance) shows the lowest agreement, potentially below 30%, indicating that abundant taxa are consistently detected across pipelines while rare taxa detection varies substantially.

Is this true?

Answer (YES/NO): NO